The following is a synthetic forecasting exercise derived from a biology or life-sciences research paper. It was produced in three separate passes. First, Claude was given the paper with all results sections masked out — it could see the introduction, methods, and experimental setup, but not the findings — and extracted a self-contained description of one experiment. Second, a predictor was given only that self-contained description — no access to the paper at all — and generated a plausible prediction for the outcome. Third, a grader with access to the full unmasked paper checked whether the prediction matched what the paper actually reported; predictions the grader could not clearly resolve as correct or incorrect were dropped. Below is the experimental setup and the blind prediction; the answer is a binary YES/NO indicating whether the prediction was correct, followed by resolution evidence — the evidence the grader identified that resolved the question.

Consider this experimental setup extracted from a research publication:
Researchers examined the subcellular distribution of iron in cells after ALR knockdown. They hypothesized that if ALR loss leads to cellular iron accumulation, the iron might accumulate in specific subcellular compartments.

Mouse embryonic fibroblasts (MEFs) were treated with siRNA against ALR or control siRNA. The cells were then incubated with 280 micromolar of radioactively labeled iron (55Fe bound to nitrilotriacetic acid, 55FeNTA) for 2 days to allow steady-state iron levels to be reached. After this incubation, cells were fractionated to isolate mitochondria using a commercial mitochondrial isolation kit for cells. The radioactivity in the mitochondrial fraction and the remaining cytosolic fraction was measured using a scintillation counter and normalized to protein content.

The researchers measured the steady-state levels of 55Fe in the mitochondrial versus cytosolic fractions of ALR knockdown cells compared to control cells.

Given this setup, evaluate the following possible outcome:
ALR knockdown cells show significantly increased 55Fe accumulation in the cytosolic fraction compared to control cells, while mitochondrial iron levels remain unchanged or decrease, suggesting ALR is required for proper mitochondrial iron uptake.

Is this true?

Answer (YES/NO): NO